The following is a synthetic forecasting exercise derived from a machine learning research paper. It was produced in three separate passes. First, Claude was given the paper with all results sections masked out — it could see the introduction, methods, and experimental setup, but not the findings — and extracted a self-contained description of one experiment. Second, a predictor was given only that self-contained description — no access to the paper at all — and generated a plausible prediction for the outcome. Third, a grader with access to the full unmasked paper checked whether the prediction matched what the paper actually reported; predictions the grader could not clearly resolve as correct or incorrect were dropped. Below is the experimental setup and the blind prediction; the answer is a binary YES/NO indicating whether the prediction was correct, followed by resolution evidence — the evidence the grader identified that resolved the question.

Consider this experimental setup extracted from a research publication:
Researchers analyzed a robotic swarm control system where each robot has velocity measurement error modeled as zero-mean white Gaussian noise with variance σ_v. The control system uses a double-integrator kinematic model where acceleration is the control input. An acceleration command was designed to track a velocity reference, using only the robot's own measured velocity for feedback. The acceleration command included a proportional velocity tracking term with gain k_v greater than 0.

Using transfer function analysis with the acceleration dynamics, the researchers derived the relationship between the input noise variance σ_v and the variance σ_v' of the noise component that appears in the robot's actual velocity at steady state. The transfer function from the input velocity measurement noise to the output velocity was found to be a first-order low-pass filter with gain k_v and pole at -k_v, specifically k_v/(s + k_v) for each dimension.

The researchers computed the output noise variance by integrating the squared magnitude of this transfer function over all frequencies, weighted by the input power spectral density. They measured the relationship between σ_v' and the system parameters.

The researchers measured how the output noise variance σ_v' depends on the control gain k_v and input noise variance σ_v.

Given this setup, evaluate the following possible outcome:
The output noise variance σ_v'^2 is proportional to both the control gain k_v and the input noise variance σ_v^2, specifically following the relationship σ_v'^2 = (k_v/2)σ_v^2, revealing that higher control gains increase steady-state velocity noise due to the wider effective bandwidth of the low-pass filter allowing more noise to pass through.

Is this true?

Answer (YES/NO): YES